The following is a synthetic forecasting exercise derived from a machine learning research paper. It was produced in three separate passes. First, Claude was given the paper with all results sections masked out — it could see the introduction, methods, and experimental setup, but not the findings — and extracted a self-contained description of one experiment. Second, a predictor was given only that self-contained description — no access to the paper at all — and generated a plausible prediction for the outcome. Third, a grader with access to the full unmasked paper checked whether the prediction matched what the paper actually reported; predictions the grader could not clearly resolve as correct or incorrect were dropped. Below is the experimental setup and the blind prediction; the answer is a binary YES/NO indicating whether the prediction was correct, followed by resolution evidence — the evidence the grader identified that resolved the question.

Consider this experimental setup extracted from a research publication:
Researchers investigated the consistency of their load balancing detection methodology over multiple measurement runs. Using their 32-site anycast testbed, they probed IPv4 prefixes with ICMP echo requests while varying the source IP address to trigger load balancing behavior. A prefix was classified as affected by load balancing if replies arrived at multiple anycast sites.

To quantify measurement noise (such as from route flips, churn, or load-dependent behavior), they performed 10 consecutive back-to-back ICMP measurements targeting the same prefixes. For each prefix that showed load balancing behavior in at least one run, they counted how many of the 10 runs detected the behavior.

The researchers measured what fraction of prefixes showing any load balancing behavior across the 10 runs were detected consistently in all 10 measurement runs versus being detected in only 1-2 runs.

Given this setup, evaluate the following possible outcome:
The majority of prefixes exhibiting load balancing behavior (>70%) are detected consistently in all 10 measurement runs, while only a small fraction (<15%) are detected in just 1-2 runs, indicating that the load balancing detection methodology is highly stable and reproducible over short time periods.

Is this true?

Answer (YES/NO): YES